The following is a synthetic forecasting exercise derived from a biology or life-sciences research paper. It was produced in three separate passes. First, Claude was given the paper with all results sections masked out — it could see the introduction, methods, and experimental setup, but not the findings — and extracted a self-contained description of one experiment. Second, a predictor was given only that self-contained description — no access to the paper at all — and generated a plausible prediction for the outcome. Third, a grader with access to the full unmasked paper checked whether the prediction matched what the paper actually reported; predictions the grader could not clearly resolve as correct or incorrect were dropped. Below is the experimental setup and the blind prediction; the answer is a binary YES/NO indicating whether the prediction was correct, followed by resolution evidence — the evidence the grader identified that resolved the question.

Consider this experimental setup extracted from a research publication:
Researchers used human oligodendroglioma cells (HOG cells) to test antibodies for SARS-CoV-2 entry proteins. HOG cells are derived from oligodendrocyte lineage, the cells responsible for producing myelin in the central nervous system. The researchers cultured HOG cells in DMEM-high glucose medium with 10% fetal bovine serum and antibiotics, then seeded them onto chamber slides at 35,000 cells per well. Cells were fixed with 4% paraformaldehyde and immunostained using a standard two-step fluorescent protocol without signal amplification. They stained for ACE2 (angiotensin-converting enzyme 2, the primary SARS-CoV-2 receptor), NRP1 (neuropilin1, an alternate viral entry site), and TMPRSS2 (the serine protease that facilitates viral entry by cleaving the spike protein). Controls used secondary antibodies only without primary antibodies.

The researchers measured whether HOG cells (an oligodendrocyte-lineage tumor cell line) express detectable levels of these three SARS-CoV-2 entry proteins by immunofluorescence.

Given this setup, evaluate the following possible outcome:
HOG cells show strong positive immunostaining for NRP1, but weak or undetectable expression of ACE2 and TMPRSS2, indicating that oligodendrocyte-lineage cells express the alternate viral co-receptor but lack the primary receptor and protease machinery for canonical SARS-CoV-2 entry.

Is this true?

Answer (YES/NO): NO